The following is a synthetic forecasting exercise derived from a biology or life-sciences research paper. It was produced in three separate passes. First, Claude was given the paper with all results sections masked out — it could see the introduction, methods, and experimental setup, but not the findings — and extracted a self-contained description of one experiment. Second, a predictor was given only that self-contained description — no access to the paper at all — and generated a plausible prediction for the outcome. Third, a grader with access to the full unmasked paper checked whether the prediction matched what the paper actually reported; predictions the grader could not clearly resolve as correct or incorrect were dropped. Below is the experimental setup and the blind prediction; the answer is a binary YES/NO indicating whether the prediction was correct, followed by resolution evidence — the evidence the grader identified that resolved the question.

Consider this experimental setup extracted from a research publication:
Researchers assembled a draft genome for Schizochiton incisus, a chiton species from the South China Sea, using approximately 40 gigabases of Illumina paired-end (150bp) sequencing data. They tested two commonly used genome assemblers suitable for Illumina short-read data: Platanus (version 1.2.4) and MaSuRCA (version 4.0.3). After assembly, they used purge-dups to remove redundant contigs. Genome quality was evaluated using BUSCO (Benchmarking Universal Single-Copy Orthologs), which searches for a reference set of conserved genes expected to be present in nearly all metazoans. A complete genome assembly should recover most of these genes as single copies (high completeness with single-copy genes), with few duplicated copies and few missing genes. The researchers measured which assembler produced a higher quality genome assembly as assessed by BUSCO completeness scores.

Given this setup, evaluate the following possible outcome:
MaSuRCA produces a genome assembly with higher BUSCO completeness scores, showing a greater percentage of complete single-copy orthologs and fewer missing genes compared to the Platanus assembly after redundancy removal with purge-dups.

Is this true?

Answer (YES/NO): YES